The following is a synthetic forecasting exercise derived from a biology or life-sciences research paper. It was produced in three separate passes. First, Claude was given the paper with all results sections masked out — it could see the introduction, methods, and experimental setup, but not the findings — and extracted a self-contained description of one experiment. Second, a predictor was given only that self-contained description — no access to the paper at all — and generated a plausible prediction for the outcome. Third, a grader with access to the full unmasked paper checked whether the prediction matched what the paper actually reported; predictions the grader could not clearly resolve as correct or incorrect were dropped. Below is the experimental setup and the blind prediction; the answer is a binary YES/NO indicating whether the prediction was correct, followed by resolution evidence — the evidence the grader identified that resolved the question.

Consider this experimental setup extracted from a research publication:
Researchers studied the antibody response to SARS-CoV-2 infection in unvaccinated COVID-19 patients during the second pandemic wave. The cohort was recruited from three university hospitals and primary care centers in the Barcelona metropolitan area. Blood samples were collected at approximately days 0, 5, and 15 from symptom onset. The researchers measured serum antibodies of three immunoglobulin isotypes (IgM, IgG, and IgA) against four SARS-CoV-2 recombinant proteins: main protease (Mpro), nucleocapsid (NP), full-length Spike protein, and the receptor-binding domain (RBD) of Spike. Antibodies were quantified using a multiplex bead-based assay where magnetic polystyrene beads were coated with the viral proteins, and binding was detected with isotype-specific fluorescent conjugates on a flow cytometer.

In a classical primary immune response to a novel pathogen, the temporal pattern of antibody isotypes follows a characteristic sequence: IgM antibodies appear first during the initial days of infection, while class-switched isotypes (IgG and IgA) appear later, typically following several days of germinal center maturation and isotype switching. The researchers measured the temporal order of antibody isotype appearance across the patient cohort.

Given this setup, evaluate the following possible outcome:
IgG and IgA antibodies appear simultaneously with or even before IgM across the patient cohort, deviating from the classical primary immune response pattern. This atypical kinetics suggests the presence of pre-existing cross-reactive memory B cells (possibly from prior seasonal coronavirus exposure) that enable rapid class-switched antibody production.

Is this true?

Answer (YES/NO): YES